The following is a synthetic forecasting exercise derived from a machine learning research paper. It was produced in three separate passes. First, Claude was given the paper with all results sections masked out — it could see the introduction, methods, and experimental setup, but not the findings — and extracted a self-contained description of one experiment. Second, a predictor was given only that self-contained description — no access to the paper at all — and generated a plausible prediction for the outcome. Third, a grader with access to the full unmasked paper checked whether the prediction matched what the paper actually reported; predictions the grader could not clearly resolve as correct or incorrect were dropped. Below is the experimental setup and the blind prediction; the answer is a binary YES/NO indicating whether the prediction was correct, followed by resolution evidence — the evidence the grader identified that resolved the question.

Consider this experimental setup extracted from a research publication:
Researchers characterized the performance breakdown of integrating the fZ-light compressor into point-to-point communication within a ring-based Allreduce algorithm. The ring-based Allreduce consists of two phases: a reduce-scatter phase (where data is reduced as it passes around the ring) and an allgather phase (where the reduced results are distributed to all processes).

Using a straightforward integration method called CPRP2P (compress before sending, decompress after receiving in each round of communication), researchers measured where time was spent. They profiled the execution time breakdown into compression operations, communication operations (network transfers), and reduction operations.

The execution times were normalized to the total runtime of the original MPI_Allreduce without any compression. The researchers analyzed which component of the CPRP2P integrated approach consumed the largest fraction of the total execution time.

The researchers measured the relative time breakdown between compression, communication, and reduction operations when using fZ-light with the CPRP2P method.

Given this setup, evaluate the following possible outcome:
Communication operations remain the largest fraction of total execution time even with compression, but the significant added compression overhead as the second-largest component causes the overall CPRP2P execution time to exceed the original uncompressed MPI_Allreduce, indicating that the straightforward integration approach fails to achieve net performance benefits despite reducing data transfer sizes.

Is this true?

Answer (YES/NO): NO